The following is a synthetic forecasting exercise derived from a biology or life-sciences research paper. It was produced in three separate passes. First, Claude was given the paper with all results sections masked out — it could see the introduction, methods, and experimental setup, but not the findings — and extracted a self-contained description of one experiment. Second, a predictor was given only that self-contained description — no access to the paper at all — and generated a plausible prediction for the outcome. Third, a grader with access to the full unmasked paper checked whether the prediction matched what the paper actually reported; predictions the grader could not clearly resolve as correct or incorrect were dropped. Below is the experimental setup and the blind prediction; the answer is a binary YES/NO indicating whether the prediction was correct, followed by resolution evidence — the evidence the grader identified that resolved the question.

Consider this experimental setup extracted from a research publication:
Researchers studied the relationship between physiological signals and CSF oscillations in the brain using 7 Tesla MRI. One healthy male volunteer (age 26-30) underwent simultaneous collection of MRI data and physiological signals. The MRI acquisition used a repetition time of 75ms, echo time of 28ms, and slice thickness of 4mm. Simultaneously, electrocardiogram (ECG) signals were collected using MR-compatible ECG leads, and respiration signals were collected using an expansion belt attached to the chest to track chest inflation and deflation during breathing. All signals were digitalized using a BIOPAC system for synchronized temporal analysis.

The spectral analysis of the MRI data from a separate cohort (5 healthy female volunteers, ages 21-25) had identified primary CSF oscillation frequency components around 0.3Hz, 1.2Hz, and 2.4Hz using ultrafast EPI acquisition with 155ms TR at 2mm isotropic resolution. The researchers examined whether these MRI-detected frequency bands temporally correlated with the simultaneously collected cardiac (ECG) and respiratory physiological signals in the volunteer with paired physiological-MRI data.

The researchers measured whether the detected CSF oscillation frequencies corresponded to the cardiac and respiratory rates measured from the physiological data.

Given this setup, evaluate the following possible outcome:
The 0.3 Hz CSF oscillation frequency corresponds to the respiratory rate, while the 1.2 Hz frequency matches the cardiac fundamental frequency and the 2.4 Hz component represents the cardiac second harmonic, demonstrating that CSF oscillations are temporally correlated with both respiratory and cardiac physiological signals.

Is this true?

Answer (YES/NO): NO